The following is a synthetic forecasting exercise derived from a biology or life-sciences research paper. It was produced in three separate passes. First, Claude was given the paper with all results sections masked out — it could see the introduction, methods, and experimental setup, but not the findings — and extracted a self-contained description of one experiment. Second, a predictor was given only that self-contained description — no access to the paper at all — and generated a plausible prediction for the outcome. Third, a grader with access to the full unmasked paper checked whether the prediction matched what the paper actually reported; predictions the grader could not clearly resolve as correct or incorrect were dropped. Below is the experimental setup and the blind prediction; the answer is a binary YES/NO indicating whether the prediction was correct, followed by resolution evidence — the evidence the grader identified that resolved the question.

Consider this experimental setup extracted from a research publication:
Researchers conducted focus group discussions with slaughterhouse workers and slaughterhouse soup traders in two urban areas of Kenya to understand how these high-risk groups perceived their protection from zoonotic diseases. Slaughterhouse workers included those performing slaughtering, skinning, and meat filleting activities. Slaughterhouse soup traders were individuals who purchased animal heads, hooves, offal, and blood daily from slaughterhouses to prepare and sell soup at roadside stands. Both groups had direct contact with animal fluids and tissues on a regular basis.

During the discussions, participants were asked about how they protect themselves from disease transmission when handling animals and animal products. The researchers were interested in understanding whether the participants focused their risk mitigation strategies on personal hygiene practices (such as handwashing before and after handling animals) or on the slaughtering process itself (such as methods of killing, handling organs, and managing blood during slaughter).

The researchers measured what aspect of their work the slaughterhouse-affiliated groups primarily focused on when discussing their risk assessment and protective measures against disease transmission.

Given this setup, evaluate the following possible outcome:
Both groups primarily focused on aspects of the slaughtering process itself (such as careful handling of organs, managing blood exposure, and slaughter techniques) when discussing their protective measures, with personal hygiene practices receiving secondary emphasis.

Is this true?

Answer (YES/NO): NO